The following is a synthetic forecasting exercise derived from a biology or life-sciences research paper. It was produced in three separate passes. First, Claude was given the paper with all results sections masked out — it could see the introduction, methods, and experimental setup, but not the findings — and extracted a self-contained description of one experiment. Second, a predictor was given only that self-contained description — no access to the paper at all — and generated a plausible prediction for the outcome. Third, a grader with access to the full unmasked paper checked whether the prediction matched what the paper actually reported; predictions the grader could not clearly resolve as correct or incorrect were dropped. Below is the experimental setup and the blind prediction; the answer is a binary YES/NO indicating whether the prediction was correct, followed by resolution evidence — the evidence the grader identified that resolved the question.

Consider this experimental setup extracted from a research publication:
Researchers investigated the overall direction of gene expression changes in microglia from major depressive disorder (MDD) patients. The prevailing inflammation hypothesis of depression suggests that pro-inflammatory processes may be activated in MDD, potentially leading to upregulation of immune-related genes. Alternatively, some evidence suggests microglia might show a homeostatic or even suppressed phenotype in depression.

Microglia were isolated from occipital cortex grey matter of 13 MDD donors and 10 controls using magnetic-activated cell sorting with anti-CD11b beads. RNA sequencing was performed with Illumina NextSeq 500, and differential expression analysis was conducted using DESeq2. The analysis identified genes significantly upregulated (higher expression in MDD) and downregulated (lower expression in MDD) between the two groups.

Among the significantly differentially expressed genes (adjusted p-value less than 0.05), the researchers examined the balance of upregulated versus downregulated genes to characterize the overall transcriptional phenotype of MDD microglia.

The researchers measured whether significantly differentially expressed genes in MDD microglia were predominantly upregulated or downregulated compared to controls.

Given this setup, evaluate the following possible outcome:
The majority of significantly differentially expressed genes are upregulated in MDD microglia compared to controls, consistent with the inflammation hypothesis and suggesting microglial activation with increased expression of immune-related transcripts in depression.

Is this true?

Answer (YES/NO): NO